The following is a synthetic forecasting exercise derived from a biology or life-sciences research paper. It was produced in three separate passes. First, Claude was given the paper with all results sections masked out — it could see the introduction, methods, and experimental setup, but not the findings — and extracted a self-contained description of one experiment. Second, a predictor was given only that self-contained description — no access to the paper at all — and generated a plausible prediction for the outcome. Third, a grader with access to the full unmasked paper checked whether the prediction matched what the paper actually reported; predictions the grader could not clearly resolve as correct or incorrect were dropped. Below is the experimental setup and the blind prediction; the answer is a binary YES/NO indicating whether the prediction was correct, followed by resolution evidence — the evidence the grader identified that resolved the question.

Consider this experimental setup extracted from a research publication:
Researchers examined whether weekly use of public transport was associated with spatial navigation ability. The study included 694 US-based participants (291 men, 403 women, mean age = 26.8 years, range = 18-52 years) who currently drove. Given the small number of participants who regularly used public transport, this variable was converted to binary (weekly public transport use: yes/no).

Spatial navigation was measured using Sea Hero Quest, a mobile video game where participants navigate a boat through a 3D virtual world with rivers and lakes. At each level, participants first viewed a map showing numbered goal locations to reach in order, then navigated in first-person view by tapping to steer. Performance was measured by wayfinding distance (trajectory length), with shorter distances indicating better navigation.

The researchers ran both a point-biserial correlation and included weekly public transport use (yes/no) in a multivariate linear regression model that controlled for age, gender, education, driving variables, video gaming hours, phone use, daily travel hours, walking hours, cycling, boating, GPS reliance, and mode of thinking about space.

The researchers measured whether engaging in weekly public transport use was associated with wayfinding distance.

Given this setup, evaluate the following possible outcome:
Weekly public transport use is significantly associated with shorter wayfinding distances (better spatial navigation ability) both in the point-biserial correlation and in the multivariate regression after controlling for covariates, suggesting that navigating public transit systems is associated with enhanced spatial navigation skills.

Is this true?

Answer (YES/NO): NO